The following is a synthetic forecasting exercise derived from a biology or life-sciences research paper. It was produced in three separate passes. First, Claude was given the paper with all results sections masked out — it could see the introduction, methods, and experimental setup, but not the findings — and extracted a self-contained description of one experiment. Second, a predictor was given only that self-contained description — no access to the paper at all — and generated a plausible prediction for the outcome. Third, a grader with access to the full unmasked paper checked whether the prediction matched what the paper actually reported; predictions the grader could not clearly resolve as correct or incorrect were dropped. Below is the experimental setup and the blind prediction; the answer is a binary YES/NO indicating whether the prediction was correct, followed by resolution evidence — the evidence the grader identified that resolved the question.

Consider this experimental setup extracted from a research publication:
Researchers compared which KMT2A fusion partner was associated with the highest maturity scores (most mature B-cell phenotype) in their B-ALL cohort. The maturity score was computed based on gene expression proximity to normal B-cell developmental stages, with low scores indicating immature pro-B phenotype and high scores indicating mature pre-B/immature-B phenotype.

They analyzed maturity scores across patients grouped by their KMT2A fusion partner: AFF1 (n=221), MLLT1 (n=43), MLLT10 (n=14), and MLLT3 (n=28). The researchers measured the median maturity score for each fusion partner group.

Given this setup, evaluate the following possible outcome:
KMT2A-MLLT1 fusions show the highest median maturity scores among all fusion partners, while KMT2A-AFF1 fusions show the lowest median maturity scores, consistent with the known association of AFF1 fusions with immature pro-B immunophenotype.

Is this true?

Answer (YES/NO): NO